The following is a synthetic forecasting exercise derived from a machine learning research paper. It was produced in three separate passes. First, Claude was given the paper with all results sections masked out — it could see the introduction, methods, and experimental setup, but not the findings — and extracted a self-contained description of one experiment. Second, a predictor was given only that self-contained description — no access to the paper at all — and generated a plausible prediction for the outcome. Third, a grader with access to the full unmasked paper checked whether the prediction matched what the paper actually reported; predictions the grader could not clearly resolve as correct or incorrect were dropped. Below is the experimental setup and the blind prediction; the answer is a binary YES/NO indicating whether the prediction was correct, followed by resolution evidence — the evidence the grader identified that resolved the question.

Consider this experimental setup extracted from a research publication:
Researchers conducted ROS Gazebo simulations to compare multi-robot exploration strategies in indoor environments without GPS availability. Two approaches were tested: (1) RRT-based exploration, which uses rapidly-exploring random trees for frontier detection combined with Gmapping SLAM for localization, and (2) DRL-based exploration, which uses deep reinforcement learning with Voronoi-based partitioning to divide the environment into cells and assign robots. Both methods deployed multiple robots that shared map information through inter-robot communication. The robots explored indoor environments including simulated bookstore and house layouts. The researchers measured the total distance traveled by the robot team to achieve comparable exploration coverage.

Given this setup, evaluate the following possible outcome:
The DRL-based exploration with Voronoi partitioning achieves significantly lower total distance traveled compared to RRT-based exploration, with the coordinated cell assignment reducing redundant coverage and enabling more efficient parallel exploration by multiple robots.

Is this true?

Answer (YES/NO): YES